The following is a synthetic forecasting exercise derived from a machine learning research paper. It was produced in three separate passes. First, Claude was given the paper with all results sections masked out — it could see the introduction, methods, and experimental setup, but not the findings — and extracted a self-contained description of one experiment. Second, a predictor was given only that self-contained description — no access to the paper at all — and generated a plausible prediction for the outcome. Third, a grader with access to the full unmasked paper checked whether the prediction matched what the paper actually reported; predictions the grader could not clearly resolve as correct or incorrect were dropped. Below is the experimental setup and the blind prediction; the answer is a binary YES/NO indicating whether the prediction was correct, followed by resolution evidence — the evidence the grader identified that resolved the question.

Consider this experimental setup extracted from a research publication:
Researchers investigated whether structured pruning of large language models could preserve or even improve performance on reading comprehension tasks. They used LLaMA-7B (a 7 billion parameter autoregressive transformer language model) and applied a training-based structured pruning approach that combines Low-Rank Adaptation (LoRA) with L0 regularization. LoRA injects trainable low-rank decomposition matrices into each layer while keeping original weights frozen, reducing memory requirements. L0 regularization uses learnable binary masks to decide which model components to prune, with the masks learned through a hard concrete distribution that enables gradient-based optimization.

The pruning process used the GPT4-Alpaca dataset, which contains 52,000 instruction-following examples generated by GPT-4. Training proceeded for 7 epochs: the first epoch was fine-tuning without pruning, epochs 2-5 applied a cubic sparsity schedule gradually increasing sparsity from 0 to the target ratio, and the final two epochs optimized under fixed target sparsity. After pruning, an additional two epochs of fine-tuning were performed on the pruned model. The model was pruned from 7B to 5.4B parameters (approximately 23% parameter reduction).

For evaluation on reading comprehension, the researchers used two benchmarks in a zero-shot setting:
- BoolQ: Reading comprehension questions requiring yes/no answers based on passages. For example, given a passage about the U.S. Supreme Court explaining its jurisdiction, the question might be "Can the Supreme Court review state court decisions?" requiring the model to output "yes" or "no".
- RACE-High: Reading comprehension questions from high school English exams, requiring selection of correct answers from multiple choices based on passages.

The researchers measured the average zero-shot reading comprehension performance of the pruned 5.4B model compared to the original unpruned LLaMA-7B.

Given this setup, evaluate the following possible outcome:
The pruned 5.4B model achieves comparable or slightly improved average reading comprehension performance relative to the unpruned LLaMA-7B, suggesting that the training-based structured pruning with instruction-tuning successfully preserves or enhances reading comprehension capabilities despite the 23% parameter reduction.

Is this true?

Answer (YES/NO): YES